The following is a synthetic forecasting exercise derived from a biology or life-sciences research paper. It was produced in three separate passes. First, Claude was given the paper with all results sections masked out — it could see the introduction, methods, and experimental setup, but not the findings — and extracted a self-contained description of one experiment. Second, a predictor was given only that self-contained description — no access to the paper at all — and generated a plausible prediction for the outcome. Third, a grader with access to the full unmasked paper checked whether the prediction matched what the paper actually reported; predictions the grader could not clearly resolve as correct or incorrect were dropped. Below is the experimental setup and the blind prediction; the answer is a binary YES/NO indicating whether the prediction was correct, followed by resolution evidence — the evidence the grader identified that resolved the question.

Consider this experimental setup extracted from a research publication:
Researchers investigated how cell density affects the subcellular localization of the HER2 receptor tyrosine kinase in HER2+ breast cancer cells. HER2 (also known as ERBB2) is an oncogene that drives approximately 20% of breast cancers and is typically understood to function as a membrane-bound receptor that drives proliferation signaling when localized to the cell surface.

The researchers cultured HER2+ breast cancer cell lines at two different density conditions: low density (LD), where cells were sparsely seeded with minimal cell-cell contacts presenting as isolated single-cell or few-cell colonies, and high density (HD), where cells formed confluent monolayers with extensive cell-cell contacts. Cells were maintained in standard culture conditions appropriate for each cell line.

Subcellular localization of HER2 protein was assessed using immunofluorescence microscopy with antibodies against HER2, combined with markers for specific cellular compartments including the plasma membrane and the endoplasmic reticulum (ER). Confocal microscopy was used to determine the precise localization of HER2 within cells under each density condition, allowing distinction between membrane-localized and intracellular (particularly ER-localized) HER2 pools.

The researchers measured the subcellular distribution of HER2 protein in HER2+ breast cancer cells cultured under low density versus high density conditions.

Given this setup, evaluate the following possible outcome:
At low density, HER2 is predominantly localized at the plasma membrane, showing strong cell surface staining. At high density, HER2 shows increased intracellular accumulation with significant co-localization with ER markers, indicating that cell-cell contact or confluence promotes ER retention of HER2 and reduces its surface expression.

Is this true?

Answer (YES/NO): NO